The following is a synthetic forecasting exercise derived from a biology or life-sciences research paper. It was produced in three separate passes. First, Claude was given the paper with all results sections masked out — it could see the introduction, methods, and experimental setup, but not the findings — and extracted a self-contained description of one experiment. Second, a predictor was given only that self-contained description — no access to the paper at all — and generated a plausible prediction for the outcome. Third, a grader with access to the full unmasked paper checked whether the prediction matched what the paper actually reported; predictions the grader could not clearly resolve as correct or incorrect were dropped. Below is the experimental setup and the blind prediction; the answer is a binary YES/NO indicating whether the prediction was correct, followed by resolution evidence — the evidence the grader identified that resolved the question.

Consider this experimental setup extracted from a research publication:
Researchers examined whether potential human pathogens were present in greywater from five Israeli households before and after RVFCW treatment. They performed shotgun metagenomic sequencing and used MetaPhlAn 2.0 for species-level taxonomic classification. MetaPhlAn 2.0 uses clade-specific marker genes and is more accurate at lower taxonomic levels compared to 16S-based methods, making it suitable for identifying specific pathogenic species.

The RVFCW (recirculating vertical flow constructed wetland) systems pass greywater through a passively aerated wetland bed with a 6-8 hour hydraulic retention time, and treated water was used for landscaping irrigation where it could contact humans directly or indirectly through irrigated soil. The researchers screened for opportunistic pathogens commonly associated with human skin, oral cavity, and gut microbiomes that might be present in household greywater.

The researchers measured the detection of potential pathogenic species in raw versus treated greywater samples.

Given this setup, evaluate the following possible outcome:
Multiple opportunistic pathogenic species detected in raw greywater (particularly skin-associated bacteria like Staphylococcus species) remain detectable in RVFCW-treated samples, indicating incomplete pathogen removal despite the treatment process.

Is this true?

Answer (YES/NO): NO